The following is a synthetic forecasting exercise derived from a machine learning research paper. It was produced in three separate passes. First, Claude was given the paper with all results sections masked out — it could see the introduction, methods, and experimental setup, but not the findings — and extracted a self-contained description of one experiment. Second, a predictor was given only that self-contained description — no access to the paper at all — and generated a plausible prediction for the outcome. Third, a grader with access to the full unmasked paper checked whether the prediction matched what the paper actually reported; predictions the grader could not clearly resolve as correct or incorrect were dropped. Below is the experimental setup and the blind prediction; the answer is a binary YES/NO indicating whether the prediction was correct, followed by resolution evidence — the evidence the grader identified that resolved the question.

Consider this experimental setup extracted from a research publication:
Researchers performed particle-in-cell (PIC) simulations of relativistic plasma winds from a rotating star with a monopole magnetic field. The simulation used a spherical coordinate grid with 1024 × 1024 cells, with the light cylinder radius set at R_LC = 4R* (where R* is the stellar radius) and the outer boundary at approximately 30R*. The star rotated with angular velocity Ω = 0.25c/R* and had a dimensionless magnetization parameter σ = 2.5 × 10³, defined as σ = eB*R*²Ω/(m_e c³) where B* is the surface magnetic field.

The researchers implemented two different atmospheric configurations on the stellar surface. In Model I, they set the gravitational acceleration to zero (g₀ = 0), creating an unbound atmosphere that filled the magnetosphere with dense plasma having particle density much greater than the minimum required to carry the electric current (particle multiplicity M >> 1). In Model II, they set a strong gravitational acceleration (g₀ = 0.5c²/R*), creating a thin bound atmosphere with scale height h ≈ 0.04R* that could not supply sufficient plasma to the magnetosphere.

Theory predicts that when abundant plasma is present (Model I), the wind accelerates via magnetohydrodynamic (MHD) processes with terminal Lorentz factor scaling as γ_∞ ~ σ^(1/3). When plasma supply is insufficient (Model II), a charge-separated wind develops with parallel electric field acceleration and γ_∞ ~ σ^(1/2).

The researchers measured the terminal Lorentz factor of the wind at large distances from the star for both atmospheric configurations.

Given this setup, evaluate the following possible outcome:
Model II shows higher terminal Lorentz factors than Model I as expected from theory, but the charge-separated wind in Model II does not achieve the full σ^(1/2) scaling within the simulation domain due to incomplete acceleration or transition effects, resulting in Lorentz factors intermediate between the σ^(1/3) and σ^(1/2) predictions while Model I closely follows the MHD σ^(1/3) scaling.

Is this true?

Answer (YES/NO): NO